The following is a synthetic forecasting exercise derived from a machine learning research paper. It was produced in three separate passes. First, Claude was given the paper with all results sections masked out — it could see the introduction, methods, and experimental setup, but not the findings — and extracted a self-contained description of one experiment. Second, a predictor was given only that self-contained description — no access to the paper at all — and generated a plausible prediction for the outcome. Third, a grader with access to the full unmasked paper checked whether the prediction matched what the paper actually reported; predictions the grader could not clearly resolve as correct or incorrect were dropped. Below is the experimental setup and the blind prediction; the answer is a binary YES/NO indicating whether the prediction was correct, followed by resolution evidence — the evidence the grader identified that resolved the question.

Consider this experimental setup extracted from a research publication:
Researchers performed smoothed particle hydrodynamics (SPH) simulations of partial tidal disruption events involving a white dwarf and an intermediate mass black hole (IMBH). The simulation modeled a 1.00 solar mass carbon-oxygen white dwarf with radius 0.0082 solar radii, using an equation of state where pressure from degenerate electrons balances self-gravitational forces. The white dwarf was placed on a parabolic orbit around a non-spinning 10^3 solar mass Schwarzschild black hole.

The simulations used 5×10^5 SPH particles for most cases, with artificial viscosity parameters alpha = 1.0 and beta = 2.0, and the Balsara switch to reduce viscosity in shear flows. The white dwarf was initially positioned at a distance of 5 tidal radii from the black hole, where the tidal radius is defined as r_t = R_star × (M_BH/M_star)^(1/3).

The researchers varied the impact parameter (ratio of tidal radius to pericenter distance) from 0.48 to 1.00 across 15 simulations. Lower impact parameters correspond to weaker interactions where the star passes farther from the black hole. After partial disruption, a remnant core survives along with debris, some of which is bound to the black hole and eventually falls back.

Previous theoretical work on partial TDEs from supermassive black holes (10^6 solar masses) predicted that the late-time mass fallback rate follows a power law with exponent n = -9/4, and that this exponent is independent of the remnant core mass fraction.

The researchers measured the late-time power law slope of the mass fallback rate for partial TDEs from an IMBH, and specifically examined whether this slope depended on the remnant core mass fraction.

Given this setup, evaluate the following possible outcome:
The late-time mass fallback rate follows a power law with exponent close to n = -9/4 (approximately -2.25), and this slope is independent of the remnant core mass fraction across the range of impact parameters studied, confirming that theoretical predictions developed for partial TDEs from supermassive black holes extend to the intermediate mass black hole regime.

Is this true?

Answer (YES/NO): NO